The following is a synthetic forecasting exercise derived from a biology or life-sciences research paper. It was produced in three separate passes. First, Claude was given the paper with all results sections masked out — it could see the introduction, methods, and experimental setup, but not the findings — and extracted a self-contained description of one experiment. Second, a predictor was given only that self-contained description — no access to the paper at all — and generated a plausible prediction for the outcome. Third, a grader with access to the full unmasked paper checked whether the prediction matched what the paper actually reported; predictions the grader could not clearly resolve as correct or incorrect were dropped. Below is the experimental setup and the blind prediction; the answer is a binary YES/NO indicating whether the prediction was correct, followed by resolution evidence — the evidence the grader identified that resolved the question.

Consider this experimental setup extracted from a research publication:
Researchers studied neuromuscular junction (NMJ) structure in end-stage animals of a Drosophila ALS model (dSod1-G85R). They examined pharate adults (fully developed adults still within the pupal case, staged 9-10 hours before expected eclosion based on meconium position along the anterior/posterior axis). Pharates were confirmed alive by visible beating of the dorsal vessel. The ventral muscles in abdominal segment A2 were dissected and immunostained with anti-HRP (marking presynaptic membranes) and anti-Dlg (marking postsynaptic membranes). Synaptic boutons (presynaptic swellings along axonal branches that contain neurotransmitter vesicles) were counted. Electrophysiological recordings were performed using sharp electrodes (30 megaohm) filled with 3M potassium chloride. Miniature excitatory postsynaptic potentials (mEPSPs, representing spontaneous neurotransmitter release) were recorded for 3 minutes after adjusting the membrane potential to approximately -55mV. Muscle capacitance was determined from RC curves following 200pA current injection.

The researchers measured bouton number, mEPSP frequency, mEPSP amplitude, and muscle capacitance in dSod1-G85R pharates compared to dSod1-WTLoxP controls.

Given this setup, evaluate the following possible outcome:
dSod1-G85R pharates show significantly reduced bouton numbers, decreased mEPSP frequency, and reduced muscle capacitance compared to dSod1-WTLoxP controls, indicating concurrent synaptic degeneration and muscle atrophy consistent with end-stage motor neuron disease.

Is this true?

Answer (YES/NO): YES